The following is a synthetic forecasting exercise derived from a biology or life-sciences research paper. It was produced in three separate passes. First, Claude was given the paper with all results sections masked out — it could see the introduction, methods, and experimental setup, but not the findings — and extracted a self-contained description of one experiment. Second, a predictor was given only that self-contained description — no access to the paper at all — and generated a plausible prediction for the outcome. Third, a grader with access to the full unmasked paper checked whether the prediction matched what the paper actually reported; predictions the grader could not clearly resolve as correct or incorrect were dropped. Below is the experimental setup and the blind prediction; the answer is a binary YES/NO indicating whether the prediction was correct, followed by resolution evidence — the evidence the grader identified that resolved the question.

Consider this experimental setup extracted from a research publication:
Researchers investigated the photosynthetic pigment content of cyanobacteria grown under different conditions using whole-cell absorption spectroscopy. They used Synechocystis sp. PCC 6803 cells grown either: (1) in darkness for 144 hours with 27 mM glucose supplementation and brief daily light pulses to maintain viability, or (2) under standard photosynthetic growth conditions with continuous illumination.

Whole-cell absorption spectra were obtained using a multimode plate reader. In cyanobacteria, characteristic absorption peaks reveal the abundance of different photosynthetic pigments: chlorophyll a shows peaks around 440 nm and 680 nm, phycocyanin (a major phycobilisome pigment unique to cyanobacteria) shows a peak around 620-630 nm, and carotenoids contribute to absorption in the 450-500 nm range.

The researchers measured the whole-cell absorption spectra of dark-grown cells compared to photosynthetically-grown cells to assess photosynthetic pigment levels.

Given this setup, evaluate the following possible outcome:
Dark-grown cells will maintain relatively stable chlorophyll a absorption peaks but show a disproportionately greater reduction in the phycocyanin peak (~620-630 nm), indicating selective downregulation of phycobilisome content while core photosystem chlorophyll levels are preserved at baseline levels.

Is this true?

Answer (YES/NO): NO